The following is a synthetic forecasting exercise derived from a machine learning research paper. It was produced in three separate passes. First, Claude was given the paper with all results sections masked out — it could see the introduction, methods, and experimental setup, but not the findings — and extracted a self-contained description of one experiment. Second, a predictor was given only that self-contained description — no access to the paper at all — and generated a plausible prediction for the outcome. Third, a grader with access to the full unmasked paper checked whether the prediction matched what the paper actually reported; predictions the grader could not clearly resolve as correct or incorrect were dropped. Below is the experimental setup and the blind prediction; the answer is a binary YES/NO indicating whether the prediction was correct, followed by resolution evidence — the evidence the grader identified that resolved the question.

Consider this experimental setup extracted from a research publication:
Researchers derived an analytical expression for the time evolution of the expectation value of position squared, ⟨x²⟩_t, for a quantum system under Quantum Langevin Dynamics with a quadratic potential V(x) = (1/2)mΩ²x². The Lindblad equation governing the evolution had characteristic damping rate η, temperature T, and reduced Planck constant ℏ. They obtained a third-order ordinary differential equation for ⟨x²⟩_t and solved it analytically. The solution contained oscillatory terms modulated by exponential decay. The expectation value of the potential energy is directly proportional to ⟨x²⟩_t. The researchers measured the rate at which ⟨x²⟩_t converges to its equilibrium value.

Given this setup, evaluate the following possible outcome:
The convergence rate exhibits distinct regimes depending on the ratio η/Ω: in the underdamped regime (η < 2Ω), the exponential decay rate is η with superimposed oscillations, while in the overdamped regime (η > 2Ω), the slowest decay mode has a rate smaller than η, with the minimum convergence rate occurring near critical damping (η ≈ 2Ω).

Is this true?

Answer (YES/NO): NO